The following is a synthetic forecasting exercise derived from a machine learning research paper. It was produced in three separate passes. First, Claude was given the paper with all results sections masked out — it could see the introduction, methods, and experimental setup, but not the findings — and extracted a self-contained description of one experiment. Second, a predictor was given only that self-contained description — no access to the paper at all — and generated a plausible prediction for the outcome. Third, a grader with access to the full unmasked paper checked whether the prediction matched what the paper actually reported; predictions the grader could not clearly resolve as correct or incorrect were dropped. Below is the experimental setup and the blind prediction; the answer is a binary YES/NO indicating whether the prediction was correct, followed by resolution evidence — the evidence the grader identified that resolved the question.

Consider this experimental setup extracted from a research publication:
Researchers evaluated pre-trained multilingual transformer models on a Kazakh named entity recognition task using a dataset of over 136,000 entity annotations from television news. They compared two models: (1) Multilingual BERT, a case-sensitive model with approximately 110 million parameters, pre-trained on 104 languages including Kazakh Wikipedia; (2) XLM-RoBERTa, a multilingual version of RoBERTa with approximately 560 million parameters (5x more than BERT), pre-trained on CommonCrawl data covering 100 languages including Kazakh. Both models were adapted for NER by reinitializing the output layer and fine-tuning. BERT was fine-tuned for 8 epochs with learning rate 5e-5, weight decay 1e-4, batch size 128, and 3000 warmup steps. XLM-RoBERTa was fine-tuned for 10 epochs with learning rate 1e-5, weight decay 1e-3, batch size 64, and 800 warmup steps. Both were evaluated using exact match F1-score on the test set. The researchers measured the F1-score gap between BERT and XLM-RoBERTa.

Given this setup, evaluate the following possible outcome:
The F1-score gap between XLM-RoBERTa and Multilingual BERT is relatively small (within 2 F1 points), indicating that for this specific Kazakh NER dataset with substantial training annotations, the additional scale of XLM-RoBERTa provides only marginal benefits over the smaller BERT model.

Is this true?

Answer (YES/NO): YES